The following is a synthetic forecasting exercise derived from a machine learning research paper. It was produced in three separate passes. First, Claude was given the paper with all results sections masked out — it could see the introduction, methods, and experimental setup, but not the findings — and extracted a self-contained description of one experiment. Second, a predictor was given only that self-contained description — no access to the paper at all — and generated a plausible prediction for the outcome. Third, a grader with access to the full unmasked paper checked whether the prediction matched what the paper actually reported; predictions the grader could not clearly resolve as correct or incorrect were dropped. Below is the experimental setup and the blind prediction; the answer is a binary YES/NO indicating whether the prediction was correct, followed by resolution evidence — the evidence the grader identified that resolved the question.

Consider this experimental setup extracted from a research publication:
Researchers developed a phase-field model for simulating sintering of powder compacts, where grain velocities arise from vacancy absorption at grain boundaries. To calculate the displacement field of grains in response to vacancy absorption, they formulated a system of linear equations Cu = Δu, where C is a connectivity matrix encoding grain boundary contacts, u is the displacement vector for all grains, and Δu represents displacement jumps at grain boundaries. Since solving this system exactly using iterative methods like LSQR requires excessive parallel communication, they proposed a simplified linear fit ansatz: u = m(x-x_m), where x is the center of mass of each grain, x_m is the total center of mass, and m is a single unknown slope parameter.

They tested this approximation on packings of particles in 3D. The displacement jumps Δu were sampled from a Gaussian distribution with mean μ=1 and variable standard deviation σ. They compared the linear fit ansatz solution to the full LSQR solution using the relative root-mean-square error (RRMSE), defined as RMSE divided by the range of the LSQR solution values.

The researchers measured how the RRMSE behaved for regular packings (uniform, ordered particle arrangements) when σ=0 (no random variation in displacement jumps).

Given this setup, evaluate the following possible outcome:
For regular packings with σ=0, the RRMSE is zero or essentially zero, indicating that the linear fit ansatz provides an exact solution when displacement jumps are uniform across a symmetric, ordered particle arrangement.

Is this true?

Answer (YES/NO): YES